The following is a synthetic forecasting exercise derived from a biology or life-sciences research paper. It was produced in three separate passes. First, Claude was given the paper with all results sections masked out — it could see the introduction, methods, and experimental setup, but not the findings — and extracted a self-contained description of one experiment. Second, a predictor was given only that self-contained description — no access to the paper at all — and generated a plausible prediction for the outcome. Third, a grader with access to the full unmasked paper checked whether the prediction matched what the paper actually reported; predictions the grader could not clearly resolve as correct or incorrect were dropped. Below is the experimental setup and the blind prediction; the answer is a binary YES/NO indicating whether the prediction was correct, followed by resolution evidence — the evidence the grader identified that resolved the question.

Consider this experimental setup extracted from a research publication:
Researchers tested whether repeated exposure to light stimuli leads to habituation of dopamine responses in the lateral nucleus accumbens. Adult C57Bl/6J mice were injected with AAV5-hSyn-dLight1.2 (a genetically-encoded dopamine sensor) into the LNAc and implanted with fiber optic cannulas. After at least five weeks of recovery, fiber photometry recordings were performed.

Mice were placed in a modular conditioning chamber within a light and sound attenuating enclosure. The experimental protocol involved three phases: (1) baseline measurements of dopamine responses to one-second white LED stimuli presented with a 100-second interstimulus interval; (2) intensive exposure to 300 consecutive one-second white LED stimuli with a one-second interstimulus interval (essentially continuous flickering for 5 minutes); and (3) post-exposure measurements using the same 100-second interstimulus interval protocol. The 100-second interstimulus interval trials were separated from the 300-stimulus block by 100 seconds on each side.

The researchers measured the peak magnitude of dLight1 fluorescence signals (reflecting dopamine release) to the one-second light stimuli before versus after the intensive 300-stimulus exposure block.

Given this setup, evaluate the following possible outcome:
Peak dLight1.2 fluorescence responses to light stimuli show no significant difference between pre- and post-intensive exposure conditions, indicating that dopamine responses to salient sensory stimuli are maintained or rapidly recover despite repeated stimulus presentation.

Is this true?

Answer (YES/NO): YES